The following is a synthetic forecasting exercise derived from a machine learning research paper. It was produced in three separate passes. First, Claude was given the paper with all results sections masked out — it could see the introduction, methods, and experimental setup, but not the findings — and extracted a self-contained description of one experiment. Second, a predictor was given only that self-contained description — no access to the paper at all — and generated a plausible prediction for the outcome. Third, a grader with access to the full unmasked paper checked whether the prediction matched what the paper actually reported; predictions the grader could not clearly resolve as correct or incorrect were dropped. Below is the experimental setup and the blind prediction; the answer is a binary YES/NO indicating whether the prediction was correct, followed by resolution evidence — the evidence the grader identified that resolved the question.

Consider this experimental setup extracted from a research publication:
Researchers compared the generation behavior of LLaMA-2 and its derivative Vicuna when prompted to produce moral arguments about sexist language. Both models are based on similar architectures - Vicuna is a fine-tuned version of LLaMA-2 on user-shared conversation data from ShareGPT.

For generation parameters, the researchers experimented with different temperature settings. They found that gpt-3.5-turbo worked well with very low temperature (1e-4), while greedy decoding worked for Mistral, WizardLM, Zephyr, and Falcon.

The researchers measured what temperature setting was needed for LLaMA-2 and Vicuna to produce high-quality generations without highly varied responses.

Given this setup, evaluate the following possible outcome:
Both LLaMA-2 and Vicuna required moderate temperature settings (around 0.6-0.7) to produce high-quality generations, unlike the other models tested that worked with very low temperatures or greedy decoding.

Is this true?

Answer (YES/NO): NO